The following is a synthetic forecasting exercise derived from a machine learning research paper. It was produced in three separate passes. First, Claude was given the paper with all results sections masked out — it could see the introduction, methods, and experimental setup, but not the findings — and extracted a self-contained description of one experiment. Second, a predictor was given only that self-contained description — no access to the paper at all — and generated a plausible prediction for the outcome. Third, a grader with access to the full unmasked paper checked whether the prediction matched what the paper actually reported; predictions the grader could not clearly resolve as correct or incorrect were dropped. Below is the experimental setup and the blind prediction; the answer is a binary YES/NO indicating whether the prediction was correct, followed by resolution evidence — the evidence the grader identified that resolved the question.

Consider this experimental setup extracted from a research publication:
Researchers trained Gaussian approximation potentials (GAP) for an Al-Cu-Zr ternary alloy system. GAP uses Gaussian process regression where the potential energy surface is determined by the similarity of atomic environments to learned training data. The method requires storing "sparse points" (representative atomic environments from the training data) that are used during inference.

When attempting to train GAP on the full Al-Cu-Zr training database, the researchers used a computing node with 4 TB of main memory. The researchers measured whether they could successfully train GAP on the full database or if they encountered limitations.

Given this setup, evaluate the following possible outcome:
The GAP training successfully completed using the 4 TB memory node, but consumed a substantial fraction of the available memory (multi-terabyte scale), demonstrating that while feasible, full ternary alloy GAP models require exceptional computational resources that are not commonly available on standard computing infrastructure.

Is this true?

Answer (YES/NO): NO